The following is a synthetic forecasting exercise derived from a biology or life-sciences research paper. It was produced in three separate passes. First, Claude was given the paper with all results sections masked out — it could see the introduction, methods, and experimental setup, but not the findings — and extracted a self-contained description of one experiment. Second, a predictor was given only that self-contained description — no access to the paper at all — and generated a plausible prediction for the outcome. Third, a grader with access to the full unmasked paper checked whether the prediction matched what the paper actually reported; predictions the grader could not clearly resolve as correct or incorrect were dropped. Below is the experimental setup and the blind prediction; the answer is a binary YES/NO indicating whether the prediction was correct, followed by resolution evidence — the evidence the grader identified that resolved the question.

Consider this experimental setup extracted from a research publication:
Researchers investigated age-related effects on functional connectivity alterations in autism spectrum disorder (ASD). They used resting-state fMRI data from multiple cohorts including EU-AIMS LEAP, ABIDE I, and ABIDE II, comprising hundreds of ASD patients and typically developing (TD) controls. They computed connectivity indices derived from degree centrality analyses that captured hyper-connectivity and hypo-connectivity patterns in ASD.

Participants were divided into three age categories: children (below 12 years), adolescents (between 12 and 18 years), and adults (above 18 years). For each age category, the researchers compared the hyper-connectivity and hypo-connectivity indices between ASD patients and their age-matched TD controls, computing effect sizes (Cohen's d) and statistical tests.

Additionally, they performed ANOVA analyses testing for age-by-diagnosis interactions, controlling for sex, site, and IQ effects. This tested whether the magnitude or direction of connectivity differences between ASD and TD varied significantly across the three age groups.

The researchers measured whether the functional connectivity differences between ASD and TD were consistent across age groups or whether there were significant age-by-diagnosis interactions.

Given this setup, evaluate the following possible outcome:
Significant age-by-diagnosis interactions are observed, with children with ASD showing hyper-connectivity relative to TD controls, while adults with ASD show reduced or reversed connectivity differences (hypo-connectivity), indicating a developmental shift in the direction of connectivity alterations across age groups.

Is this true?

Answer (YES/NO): NO